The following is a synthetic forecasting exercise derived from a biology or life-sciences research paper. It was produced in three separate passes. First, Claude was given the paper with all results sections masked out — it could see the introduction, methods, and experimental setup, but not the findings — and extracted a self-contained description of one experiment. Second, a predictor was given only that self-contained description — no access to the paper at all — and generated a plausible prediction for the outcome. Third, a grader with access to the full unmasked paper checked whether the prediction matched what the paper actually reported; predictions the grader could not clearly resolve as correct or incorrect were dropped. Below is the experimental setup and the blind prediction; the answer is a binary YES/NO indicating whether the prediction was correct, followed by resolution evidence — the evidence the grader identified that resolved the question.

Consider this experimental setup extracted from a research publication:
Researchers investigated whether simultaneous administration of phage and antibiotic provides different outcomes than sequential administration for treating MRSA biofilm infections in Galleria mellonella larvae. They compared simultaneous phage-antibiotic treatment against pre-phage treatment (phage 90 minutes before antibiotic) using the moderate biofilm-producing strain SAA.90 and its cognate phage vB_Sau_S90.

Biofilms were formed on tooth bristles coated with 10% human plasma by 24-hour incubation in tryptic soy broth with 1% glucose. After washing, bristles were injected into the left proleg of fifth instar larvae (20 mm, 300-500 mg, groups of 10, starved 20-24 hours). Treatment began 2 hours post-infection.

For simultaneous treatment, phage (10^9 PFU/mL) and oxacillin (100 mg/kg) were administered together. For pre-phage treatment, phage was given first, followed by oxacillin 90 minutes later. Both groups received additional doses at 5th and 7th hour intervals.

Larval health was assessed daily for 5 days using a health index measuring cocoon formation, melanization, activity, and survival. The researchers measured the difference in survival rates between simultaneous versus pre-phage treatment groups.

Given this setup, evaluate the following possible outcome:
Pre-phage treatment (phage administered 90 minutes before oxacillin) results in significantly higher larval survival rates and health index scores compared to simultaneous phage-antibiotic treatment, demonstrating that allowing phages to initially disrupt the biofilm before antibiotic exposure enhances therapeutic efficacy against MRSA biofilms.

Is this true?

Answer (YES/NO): YES